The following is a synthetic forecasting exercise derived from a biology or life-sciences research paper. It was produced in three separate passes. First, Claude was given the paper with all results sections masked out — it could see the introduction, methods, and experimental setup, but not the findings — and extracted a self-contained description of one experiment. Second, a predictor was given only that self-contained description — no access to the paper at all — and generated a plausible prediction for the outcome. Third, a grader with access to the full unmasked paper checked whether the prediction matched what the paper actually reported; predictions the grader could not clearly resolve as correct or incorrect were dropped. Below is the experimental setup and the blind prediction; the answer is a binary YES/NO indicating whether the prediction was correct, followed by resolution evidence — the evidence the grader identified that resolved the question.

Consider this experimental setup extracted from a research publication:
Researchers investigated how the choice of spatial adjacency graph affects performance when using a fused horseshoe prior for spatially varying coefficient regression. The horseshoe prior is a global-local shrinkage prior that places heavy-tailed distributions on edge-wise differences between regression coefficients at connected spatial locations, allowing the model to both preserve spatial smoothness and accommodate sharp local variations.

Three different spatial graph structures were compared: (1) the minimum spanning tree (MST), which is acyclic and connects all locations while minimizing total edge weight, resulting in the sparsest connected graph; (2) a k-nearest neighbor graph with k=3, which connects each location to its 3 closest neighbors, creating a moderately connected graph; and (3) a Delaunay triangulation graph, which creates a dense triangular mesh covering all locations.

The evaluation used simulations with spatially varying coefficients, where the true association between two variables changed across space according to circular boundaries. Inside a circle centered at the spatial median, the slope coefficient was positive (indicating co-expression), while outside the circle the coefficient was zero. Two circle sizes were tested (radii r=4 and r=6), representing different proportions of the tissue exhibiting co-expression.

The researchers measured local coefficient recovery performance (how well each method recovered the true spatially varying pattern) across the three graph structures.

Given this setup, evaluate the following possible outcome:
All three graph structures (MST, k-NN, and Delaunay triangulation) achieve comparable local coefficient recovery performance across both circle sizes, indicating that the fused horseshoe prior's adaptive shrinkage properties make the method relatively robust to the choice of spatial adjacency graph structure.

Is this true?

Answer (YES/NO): NO